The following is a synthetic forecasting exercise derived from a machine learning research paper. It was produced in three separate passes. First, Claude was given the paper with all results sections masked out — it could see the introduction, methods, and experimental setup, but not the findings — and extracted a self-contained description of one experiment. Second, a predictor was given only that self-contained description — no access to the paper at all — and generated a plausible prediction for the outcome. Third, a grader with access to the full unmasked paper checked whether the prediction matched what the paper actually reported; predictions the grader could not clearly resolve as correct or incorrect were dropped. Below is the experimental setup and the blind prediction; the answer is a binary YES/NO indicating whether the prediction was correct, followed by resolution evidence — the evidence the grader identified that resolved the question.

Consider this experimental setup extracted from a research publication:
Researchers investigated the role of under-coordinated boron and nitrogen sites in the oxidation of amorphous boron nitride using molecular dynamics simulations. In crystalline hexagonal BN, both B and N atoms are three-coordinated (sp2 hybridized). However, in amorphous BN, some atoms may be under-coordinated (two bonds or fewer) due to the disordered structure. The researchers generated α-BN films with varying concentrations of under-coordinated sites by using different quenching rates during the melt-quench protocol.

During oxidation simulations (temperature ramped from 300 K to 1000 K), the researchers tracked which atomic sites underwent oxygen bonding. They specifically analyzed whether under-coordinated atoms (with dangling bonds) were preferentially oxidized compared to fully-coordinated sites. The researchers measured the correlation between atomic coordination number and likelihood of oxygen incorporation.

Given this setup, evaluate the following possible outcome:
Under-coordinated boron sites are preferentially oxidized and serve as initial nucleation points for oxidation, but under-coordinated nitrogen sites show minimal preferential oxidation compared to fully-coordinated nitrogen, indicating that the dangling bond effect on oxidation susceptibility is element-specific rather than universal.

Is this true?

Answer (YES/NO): YES